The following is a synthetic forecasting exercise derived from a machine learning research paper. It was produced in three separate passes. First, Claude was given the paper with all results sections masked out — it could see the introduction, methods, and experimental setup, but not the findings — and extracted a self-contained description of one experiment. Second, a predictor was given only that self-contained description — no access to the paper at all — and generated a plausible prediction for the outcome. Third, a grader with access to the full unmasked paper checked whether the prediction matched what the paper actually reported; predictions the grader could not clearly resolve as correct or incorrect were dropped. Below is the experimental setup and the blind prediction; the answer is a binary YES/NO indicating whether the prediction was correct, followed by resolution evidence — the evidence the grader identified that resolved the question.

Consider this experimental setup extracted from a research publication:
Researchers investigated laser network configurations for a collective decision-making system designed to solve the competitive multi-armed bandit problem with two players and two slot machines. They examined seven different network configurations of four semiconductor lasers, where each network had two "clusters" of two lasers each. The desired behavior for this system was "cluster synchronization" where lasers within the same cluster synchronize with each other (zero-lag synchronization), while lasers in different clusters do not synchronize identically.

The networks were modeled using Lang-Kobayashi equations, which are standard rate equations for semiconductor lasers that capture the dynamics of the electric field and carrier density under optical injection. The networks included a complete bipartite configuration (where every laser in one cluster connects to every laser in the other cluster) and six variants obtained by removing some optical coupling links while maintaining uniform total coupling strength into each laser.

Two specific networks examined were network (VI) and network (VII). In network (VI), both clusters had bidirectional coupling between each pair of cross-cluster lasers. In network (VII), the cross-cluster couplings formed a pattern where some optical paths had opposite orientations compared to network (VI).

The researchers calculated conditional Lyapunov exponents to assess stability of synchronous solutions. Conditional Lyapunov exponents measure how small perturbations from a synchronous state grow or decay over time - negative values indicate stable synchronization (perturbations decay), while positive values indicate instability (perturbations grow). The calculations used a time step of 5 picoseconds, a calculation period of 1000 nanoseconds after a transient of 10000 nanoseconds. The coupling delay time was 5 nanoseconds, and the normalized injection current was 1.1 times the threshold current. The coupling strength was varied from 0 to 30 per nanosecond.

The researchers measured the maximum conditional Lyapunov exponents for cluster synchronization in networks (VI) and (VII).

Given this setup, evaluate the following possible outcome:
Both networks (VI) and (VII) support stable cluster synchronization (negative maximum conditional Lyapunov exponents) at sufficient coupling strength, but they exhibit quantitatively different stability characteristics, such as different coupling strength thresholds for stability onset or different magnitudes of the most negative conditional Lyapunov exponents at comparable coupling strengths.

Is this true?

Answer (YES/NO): NO